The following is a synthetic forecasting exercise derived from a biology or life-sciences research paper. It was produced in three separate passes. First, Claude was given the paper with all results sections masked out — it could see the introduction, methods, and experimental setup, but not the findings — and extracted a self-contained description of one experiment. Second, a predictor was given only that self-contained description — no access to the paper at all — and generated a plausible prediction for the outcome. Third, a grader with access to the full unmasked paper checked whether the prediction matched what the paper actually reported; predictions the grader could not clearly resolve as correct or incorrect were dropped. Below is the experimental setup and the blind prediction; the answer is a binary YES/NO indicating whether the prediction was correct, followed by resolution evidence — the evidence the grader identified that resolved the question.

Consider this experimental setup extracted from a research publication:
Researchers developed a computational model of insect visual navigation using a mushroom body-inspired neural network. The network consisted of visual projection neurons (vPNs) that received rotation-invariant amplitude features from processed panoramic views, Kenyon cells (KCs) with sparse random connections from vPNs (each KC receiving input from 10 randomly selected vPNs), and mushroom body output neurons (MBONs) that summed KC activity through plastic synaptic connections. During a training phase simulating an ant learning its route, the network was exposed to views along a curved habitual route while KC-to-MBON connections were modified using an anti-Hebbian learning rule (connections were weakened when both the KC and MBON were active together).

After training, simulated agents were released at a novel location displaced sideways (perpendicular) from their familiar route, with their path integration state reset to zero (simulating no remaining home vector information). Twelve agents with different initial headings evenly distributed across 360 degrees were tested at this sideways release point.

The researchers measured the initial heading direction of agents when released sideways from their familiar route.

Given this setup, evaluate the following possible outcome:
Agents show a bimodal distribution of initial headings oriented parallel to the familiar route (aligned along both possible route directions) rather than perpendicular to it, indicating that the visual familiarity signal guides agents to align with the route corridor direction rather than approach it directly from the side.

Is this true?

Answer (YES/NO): NO